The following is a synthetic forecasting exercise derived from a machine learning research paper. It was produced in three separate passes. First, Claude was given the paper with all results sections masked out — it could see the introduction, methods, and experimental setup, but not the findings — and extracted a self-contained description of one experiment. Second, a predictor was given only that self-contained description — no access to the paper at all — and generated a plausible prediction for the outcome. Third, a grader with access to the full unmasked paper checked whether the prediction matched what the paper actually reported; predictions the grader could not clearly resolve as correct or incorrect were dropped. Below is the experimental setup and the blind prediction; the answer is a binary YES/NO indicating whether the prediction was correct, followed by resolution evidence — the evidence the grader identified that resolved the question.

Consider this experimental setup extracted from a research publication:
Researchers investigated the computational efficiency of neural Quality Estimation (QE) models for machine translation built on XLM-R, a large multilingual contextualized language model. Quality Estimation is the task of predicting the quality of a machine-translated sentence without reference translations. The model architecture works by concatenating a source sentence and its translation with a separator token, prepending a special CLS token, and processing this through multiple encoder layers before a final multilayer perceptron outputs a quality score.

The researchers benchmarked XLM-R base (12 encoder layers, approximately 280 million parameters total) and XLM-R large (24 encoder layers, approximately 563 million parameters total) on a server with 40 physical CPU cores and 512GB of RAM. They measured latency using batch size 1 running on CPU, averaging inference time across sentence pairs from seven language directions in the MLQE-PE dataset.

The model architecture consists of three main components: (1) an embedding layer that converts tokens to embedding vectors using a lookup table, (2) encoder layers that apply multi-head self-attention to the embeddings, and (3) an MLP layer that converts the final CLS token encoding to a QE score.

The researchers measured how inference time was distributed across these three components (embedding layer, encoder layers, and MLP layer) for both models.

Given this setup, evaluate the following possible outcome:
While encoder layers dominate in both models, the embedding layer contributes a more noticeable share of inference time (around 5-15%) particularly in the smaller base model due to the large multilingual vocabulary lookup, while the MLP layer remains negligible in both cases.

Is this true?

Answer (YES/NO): NO